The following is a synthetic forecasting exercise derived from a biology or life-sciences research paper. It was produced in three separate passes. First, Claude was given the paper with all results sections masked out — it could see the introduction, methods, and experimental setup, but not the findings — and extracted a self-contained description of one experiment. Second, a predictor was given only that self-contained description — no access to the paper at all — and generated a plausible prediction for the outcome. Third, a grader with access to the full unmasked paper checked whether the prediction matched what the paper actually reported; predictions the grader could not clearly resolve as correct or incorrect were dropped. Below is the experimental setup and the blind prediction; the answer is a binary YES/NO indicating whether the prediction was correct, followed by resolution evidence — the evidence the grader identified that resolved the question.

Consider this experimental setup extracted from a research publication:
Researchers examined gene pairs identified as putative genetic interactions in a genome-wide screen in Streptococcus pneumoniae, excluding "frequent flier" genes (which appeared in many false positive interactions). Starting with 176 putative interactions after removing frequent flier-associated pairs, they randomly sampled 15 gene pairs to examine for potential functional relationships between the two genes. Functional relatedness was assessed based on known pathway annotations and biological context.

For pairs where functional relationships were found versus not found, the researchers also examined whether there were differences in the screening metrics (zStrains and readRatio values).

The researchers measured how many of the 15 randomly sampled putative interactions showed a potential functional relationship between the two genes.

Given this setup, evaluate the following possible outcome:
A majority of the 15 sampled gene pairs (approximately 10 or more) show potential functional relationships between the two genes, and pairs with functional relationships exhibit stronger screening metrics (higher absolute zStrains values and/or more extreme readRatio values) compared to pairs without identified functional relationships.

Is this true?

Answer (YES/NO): YES